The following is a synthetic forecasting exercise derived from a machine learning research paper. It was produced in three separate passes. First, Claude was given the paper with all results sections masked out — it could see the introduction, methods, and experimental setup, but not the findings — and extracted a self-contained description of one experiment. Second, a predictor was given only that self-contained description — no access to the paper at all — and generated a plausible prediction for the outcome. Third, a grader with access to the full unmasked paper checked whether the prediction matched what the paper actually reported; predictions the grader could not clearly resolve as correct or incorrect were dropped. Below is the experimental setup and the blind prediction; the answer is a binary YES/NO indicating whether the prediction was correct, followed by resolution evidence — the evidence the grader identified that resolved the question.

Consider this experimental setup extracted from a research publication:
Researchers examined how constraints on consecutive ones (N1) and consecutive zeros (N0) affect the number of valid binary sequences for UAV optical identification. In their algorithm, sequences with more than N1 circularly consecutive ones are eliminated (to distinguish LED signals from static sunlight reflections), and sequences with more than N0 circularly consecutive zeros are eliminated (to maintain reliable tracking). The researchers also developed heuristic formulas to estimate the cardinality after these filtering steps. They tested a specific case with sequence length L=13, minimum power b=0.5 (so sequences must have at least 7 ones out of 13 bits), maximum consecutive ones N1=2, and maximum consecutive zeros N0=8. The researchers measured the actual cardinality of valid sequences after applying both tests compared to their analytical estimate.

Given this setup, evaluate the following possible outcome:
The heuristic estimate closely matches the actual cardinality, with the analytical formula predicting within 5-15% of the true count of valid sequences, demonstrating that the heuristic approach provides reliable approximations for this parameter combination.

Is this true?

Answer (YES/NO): NO